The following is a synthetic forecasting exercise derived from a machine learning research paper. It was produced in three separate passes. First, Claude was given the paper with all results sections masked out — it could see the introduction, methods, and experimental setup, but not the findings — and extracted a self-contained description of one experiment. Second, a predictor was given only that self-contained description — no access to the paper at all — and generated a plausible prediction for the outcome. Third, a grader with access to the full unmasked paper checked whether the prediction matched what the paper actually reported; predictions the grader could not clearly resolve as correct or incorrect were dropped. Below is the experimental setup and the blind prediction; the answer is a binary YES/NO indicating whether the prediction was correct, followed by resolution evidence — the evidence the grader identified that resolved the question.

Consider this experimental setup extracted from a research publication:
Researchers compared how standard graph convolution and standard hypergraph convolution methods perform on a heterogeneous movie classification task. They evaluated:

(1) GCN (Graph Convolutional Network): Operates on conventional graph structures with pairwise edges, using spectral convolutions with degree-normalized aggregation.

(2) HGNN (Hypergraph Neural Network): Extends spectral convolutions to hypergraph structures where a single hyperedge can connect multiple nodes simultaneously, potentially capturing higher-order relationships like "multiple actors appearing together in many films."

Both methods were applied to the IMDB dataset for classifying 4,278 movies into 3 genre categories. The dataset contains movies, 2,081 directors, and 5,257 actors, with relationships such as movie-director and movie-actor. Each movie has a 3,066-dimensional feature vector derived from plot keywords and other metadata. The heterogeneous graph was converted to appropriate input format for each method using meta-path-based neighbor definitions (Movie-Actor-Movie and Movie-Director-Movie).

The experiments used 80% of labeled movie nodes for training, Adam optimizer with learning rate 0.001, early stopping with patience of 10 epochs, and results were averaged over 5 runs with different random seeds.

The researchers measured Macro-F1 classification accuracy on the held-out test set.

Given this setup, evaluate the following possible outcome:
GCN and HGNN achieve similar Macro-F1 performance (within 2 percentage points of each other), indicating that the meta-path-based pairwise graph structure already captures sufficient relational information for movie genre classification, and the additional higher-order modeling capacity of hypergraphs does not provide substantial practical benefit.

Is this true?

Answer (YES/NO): NO